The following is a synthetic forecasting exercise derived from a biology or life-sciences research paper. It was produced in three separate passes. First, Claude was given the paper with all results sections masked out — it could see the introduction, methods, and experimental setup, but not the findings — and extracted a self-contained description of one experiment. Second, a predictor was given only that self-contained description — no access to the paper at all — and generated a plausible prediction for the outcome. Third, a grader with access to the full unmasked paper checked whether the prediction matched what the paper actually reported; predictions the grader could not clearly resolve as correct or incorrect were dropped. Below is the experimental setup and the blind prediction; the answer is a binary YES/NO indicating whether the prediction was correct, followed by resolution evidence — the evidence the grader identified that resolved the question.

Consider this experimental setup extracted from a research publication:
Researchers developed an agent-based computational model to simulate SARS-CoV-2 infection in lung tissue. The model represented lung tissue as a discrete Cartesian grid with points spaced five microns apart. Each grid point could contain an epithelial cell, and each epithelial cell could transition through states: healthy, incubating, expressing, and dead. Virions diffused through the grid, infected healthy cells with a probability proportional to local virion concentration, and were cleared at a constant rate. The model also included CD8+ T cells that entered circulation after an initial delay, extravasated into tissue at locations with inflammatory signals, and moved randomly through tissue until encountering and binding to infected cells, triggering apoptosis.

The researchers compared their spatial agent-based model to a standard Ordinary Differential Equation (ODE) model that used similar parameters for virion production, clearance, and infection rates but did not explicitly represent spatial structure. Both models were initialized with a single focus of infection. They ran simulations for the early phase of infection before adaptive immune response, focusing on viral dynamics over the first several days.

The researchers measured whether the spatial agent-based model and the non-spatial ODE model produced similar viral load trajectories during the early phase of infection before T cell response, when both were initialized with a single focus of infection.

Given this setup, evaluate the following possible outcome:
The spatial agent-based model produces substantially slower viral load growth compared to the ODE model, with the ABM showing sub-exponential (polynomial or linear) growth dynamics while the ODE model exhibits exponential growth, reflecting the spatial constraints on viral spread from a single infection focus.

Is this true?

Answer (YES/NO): YES